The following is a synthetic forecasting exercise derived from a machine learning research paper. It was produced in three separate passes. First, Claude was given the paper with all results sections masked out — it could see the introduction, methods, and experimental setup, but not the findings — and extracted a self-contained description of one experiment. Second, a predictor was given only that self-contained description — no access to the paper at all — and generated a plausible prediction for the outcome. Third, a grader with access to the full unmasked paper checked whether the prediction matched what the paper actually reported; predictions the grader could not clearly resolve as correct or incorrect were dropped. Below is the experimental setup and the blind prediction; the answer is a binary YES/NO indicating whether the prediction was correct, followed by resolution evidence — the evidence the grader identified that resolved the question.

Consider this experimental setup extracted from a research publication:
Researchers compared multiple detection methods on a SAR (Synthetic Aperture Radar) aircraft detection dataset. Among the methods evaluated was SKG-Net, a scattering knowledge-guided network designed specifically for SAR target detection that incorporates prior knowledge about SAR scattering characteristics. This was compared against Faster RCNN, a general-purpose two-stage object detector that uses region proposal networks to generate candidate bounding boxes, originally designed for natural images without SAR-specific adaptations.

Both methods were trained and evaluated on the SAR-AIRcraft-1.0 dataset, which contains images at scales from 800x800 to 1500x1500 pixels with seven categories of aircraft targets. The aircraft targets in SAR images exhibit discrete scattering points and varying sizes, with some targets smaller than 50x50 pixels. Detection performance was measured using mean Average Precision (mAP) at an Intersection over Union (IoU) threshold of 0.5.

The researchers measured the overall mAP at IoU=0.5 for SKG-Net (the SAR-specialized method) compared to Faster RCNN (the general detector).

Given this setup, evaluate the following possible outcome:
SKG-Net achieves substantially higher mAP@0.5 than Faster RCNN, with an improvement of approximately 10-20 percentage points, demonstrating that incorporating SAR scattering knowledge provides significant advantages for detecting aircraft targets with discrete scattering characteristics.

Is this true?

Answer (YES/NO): NO